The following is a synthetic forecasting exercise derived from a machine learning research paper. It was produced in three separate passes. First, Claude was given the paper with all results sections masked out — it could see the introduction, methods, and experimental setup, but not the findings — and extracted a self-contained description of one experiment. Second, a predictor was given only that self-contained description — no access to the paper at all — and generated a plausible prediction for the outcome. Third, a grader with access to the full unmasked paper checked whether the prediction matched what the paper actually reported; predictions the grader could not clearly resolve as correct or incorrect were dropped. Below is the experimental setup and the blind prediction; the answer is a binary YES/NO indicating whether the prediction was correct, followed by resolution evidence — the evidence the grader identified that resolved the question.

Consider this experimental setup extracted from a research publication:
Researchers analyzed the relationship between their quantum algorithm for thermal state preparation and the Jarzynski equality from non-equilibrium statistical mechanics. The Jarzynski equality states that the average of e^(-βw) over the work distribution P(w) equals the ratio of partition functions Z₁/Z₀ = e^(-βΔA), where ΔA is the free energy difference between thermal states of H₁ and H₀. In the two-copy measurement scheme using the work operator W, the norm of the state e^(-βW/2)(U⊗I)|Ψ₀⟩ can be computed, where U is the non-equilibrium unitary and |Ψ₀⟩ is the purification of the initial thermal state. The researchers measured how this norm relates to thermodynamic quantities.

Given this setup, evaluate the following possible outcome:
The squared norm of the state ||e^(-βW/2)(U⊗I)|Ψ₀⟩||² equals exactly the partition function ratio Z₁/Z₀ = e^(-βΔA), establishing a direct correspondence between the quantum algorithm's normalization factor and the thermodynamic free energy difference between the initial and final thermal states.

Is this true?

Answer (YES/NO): YES